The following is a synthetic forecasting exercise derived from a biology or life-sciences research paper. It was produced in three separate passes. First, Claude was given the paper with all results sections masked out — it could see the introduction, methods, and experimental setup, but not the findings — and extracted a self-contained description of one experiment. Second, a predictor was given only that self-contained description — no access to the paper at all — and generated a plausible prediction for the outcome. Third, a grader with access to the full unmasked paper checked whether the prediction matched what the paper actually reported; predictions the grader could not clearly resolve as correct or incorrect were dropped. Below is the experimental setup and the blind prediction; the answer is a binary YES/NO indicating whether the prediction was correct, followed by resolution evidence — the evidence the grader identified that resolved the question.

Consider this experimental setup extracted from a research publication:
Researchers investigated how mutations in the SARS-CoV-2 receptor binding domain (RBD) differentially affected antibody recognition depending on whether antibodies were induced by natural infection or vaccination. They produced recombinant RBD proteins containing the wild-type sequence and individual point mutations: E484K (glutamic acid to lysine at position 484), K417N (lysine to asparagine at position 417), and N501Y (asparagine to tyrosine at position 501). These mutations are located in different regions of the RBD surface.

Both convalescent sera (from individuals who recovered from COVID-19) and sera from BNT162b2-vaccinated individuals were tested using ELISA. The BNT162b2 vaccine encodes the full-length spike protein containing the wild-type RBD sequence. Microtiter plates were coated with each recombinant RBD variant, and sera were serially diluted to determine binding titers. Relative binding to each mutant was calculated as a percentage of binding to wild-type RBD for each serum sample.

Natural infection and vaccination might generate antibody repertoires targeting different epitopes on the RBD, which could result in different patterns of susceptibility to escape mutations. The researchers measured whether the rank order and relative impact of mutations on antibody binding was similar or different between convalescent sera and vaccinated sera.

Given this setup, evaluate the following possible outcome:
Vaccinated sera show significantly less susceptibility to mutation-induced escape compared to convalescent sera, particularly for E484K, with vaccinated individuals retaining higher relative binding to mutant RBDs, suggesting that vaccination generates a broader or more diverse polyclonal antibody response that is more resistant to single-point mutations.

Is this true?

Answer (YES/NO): YES